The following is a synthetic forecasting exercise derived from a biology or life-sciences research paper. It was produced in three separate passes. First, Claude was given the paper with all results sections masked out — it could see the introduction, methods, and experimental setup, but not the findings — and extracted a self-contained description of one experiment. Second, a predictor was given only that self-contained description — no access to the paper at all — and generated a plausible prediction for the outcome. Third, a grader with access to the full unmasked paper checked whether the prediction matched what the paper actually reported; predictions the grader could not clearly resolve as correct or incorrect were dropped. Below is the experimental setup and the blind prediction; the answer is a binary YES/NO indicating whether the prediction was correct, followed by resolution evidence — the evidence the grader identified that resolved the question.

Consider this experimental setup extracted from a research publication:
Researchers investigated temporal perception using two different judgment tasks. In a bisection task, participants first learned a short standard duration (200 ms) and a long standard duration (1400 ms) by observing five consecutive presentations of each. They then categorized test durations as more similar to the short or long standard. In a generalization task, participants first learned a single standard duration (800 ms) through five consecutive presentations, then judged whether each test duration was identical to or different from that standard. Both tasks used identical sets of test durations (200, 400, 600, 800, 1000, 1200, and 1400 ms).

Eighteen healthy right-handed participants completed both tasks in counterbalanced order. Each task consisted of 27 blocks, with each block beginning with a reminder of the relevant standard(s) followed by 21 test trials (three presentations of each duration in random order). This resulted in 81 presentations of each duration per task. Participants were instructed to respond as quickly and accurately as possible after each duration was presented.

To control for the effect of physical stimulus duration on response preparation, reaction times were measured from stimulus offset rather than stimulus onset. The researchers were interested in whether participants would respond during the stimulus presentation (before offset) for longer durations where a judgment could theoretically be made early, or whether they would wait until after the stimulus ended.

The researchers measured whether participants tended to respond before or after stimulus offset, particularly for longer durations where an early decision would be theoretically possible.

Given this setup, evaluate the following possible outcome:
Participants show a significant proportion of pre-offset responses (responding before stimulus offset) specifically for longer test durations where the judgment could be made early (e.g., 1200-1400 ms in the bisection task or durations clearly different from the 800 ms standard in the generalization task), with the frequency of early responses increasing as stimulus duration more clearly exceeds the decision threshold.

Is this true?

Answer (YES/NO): NO